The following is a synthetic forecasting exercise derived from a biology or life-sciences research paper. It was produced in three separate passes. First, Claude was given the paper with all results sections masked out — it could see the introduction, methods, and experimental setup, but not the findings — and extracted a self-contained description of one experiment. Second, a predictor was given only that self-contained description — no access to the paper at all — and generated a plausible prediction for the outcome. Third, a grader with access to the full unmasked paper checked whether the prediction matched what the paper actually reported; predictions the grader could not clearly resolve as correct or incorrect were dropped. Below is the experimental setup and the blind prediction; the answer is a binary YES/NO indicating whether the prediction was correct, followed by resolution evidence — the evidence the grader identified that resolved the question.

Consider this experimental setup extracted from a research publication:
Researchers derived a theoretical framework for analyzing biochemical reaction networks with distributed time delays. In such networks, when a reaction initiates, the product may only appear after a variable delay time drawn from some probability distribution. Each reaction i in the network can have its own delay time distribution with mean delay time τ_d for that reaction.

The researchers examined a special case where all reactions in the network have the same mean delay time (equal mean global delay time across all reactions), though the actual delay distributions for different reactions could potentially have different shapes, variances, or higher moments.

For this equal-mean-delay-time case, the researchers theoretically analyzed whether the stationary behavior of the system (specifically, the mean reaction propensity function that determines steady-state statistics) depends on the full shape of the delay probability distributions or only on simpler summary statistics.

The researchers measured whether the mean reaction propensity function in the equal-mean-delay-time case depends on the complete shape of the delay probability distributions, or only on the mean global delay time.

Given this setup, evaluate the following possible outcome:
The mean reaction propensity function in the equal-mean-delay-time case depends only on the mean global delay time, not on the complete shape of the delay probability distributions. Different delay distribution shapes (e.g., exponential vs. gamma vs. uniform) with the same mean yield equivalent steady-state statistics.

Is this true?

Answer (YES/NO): YES